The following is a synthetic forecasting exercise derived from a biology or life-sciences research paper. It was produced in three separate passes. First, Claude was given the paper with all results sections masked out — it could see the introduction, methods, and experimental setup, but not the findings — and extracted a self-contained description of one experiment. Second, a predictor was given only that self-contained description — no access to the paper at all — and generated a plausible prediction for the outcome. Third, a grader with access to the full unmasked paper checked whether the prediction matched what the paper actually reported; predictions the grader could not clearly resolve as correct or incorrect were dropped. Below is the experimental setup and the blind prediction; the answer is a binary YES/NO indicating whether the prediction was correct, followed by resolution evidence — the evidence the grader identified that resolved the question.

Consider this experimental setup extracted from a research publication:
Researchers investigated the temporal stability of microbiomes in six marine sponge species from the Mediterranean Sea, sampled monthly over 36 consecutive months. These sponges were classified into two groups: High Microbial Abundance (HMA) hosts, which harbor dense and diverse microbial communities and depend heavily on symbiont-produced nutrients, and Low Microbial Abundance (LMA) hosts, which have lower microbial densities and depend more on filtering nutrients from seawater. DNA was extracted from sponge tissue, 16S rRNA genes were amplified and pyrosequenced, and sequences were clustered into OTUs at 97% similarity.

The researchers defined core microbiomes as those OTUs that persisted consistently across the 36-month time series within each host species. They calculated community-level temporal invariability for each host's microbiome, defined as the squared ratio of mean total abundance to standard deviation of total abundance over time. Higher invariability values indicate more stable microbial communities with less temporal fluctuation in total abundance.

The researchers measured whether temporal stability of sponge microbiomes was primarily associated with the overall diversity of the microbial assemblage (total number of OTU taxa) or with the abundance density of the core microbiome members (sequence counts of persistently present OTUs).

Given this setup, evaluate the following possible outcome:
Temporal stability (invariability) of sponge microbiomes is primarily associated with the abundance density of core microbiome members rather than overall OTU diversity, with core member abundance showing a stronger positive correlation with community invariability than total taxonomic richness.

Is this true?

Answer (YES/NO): YES